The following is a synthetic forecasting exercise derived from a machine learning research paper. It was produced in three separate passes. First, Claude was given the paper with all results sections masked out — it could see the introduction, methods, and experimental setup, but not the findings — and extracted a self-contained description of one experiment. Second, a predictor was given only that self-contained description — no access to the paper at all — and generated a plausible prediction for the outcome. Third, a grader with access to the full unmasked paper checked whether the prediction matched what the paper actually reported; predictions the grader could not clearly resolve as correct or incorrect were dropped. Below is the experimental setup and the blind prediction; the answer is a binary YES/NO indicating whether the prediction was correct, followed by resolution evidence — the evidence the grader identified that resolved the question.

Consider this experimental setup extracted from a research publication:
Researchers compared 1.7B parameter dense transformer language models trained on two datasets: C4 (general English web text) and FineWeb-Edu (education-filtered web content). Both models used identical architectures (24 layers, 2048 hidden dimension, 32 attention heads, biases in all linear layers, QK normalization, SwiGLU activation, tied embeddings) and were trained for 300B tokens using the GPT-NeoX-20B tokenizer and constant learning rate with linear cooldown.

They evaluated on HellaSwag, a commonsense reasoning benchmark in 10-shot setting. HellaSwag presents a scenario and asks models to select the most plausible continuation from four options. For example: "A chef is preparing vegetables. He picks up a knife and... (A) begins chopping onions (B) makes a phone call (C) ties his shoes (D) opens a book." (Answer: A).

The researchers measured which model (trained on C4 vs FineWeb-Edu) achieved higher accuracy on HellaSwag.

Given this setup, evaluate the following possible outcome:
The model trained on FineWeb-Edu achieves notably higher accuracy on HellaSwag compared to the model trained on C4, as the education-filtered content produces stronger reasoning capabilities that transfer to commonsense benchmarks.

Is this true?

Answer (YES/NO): NO